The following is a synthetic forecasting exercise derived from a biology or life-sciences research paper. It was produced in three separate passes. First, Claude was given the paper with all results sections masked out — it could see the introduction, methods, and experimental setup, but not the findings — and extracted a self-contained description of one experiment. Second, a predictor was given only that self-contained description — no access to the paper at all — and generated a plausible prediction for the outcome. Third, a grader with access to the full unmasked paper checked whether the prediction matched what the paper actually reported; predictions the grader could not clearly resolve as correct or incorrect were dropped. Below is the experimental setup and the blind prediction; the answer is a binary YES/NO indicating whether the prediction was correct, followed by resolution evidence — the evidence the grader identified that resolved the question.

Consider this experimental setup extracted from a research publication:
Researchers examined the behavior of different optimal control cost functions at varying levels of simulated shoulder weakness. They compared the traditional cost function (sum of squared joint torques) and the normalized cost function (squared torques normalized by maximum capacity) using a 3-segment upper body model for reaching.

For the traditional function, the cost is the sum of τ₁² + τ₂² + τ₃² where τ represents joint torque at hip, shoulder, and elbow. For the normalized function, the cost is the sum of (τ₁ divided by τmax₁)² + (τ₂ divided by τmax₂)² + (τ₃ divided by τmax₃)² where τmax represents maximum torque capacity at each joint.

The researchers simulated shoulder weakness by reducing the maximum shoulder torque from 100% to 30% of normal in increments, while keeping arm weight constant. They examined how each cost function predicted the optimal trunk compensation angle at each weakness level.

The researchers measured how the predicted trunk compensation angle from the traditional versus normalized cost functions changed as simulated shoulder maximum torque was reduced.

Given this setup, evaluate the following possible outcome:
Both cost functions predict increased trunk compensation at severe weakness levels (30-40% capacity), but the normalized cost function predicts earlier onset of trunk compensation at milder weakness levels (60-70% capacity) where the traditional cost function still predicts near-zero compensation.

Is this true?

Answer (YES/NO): NO